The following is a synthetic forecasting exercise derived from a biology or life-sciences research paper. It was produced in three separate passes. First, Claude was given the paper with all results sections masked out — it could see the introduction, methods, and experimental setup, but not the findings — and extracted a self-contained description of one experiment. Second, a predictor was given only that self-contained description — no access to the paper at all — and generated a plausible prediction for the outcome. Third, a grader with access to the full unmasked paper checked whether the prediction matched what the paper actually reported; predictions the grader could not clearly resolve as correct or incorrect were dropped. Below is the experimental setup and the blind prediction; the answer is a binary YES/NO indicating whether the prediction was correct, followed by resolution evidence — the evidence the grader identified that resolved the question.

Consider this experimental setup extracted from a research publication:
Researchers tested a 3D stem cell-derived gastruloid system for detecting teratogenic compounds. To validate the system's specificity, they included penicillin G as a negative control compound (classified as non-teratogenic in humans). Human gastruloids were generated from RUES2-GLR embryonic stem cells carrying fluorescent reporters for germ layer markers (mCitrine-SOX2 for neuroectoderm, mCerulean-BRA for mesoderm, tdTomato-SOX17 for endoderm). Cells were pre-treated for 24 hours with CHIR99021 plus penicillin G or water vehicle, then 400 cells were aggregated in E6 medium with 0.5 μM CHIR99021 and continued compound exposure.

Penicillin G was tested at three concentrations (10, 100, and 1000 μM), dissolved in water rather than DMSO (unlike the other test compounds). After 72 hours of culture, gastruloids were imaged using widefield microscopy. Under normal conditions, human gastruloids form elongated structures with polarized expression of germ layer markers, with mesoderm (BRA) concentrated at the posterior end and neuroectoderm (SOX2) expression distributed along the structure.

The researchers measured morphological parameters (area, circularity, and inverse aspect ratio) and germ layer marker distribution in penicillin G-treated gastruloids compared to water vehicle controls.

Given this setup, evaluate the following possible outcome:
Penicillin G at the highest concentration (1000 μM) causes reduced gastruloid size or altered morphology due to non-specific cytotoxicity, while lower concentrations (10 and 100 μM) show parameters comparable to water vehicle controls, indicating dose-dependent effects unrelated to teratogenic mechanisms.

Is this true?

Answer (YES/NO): NO